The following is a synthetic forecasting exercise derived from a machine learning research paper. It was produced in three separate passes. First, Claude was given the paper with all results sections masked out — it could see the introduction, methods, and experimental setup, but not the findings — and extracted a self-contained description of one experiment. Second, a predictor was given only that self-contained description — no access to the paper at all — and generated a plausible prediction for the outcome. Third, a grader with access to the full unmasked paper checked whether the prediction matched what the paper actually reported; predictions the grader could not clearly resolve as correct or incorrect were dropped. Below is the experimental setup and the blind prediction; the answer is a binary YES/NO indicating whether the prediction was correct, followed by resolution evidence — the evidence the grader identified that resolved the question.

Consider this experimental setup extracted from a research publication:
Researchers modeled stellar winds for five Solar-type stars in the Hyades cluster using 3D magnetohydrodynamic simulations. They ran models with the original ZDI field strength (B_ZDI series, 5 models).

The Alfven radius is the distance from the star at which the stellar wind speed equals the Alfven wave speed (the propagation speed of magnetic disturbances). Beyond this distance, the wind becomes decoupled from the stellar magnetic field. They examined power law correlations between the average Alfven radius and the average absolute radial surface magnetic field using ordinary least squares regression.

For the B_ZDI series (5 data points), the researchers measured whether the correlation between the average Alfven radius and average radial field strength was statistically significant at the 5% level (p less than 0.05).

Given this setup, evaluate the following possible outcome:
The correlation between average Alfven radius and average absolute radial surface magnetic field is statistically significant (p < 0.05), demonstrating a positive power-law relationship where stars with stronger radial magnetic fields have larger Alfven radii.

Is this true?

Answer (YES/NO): YES